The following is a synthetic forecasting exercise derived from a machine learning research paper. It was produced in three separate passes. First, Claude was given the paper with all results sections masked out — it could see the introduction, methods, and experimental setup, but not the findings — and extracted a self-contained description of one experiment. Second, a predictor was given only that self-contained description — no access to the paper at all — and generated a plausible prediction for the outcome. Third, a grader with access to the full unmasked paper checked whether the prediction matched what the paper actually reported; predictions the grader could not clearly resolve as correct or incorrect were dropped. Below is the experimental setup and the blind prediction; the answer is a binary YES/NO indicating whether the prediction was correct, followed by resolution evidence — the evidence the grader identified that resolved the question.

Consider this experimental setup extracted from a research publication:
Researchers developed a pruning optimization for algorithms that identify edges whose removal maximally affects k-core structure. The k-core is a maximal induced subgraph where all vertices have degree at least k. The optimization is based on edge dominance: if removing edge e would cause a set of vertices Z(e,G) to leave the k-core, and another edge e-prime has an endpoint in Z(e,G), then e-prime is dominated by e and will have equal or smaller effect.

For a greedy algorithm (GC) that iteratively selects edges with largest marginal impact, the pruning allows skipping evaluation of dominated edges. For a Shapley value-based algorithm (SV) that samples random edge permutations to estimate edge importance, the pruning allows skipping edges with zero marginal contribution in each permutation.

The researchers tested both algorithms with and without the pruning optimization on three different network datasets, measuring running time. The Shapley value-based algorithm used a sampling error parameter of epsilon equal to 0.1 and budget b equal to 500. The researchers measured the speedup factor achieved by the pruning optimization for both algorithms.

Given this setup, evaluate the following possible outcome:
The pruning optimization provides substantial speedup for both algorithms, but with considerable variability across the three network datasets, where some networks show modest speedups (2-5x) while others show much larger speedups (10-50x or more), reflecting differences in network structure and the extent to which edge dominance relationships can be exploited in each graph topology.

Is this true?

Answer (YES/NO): NO